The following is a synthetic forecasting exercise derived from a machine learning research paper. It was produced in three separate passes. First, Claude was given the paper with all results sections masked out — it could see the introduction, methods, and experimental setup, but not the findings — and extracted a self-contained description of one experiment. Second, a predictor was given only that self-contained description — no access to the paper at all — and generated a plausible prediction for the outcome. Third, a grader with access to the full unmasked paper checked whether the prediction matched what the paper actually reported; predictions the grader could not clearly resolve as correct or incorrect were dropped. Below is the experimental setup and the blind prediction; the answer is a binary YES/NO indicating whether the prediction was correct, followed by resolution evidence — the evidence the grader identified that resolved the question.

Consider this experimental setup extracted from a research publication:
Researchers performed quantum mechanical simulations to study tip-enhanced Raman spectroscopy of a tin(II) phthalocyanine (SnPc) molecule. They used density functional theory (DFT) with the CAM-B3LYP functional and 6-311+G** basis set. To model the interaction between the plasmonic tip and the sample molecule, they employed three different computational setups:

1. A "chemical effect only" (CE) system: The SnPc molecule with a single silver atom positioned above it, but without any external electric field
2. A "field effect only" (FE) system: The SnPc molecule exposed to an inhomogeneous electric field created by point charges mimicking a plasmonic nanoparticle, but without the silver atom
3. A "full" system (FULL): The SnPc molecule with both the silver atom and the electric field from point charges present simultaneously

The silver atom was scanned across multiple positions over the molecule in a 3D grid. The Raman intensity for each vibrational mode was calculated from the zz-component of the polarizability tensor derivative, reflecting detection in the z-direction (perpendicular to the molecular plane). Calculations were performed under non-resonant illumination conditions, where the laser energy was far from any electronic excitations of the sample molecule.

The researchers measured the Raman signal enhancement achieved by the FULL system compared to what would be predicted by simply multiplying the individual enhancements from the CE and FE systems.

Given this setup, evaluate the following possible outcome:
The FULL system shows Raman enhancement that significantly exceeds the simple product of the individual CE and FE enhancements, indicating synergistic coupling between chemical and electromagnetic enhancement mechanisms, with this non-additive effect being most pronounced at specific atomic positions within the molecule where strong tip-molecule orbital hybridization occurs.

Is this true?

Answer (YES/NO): YES